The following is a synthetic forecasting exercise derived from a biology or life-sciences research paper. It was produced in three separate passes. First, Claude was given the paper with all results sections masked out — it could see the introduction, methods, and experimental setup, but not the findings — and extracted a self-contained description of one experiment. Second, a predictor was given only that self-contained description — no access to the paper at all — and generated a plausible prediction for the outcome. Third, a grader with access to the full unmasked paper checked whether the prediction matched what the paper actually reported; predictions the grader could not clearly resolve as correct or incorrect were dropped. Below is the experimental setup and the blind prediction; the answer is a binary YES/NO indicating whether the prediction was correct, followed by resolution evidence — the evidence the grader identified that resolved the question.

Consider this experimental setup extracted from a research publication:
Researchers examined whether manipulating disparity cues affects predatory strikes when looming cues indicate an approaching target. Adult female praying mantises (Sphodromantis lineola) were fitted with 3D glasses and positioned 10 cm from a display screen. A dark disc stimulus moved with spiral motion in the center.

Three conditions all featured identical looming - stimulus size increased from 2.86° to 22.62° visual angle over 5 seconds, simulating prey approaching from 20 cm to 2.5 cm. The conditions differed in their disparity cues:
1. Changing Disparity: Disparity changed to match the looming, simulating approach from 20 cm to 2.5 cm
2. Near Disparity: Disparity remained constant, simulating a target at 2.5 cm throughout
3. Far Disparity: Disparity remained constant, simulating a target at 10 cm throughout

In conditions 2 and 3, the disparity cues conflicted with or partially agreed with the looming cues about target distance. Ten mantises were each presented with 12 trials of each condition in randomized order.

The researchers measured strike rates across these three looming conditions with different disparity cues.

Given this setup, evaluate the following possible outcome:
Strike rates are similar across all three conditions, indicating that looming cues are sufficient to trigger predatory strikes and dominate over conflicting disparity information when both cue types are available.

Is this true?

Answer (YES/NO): NO